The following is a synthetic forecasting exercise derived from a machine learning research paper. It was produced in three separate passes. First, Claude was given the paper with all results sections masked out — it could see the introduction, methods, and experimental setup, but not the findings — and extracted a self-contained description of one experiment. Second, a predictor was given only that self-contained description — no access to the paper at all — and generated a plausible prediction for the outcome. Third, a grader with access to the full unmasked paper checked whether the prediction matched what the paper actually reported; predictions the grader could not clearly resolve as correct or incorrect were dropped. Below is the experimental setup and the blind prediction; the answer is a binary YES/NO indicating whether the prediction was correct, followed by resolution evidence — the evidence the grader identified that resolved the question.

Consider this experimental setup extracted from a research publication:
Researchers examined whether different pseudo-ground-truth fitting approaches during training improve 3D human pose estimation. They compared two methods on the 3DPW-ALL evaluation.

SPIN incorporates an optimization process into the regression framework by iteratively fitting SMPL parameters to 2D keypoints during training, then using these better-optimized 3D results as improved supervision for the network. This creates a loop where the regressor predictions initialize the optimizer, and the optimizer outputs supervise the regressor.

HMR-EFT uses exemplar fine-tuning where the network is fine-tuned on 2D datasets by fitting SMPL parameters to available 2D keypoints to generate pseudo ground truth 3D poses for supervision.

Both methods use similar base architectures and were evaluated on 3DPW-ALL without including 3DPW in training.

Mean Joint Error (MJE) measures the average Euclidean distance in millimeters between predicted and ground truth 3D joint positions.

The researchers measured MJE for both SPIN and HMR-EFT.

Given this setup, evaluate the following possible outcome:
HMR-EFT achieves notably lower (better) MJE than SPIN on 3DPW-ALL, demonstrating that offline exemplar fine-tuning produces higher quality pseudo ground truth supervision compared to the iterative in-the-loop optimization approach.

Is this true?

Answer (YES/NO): YES